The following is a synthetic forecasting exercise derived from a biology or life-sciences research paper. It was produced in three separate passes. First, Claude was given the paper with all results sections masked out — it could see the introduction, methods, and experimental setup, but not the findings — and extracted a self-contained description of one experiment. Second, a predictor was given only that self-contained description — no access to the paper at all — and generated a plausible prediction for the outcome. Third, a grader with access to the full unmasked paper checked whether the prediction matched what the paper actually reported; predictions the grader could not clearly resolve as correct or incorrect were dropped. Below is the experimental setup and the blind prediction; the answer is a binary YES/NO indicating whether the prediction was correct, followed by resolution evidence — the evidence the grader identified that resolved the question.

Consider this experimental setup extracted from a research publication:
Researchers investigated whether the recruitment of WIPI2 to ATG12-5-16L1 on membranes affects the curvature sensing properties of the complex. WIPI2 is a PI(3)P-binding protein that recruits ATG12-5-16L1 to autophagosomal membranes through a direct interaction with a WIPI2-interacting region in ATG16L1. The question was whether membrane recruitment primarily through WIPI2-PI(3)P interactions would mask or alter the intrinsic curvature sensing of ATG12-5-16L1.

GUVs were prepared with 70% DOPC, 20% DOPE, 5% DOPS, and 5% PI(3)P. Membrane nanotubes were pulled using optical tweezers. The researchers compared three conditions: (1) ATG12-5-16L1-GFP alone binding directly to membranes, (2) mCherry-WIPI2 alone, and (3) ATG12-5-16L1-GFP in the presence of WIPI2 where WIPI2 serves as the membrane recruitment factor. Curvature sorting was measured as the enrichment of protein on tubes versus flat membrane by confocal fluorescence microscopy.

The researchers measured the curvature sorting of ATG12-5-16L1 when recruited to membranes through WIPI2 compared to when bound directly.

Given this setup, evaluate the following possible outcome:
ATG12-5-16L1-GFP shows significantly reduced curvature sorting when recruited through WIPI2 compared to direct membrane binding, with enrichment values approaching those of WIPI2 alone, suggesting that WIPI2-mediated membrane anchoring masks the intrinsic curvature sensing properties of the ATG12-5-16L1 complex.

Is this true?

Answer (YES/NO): NO